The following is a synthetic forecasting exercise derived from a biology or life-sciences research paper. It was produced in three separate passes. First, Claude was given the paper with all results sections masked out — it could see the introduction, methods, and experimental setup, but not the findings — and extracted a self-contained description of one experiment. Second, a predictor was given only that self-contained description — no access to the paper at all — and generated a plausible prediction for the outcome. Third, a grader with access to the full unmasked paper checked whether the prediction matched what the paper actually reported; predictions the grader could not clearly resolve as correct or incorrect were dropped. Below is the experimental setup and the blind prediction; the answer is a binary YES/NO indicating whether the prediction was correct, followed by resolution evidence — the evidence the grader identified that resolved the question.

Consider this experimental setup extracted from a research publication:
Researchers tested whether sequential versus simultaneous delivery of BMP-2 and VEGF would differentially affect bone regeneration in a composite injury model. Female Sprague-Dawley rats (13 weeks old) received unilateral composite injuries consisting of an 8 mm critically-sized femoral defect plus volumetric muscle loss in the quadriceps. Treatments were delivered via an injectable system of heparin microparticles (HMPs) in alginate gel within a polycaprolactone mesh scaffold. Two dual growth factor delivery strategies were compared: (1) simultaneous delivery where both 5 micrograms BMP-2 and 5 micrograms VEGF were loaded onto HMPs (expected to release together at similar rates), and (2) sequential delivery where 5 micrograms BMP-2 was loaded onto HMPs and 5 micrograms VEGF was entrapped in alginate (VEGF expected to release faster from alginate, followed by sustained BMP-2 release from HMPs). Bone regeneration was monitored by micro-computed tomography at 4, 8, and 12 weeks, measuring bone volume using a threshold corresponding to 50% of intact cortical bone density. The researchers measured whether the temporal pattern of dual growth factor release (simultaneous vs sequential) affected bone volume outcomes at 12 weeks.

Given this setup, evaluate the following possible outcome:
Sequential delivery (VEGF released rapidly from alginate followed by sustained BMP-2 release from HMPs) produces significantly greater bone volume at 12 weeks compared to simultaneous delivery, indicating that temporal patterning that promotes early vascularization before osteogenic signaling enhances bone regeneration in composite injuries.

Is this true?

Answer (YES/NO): NO